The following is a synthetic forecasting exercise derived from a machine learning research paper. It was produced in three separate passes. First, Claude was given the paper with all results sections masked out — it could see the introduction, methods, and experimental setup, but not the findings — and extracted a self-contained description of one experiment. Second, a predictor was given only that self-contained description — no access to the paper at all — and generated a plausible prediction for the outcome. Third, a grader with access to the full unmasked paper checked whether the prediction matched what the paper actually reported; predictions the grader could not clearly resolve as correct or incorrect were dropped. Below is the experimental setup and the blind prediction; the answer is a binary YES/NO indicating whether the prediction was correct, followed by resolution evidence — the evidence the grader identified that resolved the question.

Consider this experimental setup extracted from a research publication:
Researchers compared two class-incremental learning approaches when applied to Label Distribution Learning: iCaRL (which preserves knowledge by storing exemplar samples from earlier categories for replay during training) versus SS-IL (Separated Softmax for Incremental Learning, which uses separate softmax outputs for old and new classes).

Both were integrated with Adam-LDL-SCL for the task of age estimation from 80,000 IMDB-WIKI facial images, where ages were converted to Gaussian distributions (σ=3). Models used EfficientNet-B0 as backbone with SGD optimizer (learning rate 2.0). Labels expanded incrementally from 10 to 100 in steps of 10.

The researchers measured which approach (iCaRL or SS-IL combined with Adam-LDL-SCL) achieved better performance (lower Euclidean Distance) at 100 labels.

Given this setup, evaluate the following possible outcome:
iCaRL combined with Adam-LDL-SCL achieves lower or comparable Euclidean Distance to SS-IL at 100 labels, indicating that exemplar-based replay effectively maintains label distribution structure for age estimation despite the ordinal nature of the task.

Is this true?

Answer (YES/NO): YES